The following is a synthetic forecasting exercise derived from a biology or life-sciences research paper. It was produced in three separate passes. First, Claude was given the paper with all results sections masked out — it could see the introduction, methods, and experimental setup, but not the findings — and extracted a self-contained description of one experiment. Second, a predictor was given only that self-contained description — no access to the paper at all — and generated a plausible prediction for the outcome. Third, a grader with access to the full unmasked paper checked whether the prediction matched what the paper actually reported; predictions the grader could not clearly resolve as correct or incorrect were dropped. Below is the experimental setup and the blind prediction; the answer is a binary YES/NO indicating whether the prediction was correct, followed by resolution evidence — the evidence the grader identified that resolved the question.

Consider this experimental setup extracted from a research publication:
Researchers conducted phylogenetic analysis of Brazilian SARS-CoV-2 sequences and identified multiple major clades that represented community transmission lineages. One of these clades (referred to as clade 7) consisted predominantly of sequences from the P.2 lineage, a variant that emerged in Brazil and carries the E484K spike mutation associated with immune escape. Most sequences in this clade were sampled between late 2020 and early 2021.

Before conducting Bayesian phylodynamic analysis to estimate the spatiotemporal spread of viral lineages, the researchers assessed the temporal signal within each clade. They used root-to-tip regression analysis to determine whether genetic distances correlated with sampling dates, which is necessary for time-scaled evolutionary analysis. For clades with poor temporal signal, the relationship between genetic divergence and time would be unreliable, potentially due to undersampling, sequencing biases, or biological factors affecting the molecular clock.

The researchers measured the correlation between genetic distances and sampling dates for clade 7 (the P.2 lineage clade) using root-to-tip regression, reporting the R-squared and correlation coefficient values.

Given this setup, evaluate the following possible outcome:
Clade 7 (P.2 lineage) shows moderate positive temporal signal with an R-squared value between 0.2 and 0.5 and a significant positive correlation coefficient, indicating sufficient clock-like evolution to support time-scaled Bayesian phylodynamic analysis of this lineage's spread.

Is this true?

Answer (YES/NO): NO